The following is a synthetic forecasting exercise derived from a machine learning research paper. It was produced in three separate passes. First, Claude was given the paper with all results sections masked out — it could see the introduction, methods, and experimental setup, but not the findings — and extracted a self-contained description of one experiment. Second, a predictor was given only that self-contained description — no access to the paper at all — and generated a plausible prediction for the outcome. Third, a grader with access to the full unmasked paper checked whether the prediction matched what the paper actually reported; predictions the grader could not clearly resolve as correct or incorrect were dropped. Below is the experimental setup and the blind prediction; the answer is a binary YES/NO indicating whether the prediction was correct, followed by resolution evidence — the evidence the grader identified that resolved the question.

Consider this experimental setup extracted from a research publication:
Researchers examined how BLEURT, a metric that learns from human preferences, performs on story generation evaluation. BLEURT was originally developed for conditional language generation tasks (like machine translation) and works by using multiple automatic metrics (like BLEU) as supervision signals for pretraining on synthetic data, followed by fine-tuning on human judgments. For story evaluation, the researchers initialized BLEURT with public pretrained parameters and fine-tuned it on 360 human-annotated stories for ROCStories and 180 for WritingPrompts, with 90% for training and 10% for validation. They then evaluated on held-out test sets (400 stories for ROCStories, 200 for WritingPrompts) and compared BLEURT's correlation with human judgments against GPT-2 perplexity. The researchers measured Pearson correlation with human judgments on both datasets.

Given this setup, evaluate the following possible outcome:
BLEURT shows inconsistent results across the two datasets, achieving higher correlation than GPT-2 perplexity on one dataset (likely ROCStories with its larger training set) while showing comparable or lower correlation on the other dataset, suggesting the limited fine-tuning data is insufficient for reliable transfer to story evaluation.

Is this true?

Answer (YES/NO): NO